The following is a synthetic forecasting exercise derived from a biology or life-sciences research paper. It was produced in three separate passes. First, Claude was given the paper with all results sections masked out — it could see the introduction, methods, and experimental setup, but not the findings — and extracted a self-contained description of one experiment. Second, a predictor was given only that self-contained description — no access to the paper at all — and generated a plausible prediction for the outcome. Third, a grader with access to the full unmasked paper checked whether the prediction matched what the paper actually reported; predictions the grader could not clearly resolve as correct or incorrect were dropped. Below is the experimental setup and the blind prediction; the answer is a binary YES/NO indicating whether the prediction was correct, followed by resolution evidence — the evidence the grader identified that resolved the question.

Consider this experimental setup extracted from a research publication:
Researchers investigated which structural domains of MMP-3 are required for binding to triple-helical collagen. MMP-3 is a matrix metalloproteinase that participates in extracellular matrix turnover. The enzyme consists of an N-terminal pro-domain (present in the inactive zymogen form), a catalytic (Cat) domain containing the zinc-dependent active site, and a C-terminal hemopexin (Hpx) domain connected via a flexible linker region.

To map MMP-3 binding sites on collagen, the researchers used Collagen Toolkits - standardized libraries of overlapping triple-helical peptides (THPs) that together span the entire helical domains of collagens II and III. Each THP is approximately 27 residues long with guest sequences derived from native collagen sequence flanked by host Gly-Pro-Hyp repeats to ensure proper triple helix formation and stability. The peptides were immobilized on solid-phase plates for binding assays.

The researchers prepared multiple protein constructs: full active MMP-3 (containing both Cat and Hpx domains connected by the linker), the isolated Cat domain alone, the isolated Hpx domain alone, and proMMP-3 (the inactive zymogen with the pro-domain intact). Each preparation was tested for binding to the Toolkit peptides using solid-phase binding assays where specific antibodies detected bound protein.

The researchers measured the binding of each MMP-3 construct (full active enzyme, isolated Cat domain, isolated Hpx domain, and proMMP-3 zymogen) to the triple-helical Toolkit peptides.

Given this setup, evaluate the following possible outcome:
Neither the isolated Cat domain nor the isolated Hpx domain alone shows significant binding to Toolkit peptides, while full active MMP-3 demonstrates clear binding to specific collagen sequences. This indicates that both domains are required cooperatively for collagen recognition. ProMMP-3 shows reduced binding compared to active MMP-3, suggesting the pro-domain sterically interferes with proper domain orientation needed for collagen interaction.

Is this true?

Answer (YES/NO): YES